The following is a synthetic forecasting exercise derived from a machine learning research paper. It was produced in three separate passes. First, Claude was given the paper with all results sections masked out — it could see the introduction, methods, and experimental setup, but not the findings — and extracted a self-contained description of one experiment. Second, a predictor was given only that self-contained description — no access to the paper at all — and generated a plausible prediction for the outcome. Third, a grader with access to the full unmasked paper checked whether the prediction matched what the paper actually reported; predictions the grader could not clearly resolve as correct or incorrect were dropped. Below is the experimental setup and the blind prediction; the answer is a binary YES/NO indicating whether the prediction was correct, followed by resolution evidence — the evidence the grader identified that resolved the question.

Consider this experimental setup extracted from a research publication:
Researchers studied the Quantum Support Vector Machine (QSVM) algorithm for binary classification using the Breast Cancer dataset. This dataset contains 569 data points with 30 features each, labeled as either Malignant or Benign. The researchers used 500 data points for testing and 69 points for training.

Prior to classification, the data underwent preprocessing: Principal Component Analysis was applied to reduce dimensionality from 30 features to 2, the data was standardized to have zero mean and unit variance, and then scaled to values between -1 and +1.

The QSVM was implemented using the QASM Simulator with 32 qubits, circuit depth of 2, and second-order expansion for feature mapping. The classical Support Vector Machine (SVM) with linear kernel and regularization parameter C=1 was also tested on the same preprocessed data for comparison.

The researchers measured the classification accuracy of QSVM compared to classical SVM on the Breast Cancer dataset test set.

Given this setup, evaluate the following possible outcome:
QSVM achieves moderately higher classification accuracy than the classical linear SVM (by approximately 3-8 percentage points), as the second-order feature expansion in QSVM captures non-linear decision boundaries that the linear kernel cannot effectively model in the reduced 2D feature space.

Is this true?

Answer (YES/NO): NO